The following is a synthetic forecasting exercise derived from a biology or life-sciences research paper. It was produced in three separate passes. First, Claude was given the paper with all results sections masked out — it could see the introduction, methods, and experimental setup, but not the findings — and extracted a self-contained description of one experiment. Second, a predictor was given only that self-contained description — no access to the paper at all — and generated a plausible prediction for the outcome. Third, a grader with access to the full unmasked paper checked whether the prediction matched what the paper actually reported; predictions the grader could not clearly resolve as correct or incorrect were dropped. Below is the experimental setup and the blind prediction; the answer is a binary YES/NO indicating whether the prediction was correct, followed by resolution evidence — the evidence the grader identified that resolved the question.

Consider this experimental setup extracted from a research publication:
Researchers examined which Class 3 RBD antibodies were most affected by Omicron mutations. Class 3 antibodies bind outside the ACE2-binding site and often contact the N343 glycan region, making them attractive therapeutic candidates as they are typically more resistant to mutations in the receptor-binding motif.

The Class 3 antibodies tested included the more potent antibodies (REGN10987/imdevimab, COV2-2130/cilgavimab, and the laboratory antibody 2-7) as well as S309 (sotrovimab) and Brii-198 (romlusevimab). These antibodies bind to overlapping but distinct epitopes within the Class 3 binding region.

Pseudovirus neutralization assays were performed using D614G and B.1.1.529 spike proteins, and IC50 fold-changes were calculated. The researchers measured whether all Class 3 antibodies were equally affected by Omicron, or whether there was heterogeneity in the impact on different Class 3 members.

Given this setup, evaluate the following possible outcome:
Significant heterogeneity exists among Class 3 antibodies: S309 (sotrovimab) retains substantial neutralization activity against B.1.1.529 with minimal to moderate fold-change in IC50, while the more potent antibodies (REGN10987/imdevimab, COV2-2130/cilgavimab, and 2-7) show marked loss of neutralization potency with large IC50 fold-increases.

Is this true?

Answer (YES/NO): YES